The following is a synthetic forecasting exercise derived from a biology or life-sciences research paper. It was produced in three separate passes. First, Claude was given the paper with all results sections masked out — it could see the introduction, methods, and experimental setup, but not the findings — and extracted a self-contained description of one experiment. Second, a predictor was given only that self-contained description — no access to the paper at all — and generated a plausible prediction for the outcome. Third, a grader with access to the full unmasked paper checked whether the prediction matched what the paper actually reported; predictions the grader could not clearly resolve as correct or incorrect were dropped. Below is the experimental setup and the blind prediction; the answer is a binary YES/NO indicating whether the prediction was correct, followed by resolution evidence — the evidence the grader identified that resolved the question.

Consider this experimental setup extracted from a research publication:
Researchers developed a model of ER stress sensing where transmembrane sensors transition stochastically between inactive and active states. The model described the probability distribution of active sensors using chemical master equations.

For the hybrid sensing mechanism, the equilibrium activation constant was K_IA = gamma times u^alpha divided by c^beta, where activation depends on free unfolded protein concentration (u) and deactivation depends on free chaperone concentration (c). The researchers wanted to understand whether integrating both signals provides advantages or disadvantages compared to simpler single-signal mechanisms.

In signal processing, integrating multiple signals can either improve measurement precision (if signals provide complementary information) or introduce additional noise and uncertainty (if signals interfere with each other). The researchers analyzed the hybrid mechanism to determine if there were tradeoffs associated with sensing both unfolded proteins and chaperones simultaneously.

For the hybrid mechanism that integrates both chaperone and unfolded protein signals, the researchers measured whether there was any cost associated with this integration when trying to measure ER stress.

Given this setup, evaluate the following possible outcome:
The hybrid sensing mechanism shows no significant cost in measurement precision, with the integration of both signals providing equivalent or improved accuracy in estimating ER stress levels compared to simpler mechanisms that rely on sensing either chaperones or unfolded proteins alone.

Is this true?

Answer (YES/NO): NO